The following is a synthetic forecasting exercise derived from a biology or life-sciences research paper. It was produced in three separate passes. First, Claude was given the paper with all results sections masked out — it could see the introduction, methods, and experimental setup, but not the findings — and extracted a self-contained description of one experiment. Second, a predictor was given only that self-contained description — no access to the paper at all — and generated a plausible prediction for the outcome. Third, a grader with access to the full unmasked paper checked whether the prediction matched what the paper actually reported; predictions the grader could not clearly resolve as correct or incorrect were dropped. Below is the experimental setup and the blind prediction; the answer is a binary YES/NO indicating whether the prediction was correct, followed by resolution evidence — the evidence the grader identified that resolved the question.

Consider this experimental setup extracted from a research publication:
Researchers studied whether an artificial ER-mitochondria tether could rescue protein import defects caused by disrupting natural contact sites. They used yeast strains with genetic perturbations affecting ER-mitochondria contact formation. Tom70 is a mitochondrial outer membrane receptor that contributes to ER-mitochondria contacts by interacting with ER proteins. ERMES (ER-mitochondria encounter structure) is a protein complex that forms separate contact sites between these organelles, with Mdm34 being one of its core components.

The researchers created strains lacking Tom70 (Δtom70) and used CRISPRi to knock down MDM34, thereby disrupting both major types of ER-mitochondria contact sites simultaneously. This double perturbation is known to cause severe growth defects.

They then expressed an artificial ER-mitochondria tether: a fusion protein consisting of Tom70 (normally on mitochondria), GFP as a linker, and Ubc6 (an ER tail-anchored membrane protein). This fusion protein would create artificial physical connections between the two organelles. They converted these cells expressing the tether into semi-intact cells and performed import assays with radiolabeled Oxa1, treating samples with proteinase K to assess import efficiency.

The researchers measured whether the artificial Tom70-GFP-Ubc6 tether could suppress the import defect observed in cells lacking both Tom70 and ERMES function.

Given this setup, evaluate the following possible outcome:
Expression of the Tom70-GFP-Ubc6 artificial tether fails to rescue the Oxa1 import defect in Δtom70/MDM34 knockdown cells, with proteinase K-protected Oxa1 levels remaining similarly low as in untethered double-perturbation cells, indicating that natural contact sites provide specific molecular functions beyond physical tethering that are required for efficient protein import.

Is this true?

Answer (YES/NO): YES